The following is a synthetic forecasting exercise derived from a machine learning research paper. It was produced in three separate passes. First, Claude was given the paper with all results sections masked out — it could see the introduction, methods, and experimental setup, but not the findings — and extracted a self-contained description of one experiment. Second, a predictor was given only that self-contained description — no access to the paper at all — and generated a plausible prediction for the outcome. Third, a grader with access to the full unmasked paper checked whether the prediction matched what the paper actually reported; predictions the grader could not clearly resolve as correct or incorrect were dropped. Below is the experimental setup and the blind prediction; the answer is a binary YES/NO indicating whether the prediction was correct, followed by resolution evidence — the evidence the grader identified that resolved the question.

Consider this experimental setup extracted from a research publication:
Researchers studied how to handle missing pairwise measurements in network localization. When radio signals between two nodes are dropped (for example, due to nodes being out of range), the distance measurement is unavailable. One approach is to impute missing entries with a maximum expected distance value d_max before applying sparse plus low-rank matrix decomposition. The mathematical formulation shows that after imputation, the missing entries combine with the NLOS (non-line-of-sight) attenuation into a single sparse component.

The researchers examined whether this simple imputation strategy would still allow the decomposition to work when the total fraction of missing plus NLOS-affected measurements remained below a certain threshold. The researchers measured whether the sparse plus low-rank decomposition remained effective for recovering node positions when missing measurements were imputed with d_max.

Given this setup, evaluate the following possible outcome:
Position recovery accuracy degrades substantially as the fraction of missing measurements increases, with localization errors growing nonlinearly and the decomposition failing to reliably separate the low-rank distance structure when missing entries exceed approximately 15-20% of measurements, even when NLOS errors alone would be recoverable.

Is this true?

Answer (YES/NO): NO